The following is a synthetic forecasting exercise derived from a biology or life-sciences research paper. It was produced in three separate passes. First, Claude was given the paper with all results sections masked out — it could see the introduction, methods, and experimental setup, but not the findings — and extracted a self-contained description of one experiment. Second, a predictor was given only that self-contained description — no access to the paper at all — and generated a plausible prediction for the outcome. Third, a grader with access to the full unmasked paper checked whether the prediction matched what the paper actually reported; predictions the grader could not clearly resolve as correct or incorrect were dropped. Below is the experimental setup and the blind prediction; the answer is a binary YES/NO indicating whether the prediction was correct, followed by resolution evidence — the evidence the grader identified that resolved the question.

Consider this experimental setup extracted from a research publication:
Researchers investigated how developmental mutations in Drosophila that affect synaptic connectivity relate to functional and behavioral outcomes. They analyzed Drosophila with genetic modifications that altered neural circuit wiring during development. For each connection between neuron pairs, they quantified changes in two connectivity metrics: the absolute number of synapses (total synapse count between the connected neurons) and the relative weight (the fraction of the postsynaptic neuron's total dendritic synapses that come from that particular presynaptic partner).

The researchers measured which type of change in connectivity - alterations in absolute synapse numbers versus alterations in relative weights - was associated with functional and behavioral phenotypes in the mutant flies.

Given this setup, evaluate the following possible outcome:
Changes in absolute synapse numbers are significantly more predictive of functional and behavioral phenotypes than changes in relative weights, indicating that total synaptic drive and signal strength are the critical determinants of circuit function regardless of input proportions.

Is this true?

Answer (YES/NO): NO